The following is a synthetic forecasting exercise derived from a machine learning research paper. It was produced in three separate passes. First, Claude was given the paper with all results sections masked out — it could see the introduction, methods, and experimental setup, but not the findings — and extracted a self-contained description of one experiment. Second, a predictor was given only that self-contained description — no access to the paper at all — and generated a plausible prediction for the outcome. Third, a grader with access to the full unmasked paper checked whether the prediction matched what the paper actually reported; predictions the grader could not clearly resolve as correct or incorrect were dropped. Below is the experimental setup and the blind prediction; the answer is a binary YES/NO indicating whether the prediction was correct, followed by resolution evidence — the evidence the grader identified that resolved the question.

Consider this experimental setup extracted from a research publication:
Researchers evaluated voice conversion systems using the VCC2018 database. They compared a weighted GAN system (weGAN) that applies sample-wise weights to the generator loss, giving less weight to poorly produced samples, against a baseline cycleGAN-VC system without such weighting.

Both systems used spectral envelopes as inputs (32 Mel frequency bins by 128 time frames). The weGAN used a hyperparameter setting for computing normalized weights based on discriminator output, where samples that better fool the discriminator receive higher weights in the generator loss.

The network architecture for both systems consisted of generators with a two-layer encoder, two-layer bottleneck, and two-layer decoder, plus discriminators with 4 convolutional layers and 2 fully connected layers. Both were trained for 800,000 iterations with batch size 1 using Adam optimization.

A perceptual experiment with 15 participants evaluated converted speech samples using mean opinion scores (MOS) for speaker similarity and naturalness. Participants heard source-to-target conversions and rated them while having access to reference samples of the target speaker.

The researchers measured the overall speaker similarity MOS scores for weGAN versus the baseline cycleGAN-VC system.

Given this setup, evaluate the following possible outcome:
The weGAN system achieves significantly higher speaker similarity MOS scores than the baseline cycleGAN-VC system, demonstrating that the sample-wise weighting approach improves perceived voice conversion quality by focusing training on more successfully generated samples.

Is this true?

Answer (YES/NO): NO